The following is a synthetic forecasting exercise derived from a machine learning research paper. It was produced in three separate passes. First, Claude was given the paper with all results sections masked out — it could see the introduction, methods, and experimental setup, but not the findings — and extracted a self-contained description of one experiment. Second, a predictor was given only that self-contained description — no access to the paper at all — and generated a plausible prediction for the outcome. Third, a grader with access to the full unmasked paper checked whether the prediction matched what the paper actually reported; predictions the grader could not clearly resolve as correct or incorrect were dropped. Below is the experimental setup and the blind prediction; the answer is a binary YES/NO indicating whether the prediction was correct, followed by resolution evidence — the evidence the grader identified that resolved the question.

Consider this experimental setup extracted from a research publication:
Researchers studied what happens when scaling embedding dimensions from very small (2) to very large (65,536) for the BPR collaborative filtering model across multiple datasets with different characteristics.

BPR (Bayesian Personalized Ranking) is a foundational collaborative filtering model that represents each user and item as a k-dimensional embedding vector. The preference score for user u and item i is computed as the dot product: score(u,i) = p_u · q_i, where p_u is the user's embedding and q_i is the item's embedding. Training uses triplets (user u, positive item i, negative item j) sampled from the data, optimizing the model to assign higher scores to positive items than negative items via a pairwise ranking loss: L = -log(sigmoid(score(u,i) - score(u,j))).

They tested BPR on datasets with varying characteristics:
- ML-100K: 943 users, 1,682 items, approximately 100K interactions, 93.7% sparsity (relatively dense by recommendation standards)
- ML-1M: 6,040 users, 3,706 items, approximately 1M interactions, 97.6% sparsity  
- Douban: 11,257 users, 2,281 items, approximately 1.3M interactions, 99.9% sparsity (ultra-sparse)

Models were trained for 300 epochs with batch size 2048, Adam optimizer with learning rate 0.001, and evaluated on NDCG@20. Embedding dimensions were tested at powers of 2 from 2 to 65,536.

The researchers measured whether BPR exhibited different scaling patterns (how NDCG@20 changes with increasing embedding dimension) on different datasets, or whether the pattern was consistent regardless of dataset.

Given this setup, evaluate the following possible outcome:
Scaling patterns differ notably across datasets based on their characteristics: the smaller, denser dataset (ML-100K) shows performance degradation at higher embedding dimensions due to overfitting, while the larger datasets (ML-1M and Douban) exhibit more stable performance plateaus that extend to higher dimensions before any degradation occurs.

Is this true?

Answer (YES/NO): NO